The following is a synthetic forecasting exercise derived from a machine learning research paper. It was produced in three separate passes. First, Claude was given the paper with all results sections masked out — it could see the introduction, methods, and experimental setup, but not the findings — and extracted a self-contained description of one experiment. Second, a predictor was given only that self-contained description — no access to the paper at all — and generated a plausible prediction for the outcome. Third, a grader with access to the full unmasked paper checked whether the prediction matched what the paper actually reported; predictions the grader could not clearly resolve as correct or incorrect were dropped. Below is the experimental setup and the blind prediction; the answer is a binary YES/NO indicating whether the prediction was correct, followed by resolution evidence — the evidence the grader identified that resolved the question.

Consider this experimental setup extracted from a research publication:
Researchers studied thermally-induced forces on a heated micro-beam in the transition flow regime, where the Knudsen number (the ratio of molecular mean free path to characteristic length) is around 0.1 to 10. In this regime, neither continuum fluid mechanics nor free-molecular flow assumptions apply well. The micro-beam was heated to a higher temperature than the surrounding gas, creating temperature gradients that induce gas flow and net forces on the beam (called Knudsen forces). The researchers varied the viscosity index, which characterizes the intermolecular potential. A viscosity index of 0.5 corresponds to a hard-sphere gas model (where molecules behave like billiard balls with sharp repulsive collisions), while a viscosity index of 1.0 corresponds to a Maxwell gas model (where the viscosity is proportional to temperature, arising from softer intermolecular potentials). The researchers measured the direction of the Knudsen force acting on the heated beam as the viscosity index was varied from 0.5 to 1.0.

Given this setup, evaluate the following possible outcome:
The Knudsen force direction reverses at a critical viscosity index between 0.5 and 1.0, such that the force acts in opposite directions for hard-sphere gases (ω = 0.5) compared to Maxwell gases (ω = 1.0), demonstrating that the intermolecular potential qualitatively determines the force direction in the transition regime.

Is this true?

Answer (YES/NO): YES